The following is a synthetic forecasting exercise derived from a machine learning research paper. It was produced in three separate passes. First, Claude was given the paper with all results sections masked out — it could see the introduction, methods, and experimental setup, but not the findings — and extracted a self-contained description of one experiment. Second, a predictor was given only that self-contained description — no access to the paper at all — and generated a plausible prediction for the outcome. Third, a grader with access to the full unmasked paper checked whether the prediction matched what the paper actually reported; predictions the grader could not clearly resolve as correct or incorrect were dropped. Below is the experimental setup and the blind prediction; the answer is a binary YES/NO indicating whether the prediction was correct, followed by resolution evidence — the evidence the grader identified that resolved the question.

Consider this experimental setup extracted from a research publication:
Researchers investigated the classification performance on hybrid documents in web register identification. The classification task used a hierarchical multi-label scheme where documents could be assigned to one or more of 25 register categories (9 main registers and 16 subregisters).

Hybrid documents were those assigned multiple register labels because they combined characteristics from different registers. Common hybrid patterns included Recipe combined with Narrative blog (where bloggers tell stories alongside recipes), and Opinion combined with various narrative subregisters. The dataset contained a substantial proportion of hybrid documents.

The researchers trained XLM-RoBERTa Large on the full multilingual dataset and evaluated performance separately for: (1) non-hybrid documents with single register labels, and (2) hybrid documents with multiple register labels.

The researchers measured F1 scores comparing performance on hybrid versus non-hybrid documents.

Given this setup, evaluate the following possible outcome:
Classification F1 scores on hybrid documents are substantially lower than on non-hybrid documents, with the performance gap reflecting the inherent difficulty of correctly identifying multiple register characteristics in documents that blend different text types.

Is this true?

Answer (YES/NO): NO